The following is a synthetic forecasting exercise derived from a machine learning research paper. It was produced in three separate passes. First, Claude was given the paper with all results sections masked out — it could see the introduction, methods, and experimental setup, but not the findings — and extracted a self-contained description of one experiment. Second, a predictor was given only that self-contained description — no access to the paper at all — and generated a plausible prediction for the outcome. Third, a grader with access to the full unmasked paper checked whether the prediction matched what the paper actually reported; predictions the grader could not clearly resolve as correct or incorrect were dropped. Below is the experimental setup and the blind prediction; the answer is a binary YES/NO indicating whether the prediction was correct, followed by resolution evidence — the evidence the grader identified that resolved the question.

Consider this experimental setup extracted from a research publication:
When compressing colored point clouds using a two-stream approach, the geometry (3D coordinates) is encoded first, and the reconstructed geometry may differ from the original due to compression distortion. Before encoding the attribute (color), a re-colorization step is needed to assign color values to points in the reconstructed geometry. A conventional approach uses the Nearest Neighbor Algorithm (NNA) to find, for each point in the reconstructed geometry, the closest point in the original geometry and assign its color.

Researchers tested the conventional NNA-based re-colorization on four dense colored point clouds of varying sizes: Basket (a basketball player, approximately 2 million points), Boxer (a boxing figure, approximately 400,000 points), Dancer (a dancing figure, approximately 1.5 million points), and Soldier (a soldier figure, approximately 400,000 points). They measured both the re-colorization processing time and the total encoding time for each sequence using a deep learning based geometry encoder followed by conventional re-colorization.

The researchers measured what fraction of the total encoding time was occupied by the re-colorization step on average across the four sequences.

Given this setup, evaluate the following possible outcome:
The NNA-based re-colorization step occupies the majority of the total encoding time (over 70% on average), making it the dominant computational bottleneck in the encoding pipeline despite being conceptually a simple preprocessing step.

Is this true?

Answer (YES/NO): YES